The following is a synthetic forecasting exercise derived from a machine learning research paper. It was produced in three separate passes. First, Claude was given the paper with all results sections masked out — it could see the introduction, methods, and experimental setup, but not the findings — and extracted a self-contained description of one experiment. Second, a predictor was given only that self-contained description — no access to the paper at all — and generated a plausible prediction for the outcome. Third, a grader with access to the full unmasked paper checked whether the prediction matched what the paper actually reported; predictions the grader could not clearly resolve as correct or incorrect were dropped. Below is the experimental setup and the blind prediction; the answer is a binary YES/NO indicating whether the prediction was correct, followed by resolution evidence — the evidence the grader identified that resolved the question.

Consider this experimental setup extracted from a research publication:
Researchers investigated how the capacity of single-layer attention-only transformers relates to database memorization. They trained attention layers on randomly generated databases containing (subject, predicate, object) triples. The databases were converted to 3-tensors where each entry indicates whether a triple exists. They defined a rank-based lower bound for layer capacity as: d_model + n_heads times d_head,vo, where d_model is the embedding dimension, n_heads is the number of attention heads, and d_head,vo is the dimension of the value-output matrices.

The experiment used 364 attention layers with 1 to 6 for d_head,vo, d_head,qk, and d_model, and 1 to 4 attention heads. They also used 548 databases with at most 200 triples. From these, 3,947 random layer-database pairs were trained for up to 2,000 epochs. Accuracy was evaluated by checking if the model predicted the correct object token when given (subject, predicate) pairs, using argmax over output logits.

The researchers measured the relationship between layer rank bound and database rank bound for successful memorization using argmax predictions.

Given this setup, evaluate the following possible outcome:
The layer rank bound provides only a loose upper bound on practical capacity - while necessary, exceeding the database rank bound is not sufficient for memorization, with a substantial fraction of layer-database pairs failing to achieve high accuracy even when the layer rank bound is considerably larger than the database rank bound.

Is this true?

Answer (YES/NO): NO